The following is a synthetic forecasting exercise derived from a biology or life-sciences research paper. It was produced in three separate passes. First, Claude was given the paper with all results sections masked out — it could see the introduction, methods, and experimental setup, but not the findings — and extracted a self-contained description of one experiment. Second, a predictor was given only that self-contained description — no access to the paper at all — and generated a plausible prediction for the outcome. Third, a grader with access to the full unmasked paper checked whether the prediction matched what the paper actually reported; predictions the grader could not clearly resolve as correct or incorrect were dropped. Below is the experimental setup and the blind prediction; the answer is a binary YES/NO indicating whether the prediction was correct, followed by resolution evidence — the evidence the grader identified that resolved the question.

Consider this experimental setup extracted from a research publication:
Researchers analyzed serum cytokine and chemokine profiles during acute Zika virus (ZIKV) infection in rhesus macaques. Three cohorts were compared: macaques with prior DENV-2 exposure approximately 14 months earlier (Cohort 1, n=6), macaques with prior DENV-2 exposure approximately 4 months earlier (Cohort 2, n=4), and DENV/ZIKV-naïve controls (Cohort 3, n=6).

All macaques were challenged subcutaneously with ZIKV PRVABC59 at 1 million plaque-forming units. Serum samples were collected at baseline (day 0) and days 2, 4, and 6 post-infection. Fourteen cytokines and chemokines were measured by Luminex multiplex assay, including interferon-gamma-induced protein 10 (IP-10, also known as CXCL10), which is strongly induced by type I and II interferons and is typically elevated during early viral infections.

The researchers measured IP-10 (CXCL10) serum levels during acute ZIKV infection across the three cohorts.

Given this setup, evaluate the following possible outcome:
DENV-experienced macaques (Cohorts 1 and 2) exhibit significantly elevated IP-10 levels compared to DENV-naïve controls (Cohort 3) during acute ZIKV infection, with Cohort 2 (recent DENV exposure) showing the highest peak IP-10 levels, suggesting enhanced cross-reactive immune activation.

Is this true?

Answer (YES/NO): NO